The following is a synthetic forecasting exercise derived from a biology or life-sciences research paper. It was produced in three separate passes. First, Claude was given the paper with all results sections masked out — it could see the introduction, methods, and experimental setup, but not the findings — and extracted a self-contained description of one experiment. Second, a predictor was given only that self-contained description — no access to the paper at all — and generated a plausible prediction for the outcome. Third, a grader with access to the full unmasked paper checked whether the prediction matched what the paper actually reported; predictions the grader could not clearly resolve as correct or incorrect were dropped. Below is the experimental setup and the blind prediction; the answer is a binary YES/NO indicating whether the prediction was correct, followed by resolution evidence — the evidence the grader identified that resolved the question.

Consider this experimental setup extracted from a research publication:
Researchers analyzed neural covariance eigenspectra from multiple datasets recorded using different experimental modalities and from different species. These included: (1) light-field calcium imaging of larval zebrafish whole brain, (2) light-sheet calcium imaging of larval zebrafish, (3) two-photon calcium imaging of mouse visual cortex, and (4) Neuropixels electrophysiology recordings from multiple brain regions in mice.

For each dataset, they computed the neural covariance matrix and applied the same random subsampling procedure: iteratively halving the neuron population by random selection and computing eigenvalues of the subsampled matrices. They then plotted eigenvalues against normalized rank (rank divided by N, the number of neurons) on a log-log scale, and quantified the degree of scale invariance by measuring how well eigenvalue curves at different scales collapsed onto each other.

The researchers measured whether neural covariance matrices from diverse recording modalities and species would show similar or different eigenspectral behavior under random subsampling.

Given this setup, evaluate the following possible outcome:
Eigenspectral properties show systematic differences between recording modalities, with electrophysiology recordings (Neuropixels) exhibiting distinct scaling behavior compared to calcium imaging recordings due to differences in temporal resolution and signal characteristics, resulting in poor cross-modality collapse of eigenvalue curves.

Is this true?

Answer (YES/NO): NO